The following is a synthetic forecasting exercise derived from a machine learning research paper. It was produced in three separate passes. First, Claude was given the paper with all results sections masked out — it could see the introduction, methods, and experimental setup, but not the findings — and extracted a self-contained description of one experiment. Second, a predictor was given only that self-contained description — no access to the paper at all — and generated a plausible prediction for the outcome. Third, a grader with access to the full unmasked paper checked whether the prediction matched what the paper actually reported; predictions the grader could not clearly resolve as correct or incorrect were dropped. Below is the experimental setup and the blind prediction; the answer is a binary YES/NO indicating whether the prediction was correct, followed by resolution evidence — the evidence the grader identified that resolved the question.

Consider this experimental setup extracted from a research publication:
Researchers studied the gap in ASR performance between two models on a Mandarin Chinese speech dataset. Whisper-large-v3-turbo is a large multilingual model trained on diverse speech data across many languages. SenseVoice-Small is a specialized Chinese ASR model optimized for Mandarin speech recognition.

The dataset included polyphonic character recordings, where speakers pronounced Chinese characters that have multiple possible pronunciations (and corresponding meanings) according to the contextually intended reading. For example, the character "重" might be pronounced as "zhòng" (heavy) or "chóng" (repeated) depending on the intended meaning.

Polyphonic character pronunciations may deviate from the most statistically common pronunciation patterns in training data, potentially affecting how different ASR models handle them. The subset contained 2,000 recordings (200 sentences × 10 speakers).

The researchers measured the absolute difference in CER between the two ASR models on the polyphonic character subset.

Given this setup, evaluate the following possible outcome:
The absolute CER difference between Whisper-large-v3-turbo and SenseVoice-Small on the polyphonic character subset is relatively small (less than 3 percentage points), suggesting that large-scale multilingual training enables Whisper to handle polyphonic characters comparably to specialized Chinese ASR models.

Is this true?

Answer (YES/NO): NO